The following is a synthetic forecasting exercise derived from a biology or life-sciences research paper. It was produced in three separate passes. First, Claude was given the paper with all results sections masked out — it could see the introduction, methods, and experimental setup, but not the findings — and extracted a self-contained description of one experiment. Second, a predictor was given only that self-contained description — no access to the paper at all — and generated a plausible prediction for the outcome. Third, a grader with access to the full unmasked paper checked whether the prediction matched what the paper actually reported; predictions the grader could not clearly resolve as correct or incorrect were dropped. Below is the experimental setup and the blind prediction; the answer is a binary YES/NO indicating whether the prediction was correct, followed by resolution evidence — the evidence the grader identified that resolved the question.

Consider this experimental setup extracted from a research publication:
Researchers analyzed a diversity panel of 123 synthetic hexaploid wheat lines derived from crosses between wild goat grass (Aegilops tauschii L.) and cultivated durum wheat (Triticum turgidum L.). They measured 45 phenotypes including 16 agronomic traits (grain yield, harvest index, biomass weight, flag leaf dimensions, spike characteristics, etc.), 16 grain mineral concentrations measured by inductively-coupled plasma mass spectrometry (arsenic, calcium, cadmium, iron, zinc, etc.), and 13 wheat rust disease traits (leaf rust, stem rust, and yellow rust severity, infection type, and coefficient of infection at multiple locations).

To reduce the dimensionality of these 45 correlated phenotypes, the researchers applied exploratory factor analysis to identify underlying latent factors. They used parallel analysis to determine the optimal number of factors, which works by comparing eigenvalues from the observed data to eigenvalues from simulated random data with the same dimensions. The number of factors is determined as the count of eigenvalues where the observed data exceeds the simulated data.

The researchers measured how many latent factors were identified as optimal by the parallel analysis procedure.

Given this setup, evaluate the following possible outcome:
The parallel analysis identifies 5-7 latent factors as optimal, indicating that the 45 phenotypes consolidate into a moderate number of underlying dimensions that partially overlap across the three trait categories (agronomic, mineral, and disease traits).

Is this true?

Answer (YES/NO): NO